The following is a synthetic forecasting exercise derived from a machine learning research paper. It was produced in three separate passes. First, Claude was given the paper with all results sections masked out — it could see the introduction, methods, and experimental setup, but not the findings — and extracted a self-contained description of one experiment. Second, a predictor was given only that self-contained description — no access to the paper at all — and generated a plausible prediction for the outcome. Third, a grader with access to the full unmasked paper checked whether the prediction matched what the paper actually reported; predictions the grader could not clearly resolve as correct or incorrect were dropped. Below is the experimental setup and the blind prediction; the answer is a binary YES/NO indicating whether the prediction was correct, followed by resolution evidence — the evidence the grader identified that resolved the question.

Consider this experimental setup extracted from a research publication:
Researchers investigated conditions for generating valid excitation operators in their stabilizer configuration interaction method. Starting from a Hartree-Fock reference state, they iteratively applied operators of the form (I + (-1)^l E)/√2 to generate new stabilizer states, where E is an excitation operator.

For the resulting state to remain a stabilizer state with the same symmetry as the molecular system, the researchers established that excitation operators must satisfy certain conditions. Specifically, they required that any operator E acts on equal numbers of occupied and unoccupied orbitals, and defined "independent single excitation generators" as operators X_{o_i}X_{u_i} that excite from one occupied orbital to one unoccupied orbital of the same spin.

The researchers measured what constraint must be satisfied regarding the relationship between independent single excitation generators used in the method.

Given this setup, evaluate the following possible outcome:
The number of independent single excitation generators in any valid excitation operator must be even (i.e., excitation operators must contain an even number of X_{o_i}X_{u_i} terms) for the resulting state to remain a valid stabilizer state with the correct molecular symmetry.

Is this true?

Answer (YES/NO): NO